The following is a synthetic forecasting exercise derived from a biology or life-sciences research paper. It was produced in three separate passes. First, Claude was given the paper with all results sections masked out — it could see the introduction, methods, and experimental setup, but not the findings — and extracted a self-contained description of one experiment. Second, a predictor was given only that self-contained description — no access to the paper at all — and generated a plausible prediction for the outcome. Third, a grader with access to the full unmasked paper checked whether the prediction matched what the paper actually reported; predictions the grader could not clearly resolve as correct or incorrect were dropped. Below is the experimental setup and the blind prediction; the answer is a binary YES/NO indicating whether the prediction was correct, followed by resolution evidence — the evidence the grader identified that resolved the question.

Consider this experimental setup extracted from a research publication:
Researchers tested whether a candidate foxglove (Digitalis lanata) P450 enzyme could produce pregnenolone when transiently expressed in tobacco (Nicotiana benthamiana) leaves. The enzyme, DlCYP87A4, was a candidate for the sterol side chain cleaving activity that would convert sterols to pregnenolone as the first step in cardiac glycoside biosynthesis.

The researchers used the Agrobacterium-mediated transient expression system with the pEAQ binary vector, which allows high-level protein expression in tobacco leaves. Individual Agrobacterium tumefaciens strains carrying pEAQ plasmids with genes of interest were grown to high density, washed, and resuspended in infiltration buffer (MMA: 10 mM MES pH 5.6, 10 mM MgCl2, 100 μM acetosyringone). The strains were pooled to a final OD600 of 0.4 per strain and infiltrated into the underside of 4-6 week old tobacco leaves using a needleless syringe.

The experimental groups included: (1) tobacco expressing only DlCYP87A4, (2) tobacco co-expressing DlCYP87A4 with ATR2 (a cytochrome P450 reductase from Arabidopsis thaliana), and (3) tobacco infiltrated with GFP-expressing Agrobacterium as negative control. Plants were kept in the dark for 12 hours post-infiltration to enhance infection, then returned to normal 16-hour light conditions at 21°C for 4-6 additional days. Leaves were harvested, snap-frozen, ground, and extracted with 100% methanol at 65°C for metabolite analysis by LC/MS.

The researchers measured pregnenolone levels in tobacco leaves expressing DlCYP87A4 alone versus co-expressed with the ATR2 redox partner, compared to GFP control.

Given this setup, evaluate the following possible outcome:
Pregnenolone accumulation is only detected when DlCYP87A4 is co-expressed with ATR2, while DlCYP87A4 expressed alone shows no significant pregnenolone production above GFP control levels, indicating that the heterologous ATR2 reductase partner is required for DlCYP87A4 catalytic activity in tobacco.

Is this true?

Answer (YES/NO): NO